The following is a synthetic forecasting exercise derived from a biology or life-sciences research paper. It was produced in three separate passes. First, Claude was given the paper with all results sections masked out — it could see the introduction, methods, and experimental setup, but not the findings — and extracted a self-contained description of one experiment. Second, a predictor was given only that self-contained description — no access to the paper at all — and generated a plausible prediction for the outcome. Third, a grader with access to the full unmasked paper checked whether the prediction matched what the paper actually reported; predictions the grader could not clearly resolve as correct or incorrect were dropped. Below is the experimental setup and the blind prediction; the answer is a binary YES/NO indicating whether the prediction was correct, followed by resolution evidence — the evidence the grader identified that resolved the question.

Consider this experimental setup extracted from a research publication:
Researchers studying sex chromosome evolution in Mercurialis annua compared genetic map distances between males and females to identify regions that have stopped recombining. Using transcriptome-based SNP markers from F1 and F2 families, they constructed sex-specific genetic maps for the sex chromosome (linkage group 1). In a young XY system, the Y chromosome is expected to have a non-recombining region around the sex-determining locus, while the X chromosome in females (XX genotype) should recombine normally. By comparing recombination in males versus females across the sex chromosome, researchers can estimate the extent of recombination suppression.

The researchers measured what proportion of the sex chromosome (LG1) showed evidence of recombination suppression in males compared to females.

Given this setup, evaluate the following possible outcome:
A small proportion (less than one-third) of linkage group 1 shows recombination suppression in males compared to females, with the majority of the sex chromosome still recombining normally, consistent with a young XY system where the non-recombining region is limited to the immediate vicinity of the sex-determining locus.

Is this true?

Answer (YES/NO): NO